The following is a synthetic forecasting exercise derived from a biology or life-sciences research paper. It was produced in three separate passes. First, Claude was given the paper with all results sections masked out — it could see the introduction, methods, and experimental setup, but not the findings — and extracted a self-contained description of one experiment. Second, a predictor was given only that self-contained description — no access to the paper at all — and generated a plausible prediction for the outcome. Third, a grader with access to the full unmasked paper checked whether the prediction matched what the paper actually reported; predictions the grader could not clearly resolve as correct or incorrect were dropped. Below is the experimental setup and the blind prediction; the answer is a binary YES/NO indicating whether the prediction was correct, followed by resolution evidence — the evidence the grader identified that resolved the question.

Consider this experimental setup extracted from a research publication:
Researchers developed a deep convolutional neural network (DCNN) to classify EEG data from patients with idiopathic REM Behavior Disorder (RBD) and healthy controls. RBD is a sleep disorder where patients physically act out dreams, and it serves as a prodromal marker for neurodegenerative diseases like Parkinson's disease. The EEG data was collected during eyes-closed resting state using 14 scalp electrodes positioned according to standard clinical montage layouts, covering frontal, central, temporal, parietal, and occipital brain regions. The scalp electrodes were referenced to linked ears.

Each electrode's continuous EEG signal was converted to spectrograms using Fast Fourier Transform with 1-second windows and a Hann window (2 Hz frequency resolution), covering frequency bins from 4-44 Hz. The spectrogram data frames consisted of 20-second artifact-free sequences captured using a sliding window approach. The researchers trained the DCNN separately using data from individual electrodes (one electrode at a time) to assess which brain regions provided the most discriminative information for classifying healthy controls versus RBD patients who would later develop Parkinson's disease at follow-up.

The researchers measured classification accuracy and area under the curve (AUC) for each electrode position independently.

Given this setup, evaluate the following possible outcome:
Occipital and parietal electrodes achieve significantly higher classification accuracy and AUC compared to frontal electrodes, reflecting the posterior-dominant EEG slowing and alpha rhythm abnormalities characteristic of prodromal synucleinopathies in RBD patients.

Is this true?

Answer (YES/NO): YES